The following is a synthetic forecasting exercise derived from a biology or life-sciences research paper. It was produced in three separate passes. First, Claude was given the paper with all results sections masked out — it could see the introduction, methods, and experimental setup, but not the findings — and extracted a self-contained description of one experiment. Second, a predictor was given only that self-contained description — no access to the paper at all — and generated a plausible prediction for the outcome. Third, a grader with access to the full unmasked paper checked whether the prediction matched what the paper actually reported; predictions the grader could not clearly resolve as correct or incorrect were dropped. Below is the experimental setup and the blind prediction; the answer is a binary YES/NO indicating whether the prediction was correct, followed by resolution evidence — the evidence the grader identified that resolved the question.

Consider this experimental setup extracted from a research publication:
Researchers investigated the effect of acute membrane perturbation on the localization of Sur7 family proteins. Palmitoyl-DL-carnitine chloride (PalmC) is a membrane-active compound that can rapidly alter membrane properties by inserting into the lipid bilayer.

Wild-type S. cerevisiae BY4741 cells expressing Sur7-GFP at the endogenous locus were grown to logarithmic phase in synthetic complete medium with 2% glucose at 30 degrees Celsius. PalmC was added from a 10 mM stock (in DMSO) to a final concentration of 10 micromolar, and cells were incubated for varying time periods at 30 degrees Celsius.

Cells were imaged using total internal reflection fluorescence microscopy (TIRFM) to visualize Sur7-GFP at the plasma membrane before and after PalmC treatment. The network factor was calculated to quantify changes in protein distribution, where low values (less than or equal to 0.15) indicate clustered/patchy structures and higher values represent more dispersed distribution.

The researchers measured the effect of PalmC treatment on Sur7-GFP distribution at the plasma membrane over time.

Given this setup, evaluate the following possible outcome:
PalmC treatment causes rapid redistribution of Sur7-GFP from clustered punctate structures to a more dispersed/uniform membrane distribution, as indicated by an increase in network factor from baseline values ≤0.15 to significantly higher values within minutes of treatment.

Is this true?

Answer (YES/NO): NO